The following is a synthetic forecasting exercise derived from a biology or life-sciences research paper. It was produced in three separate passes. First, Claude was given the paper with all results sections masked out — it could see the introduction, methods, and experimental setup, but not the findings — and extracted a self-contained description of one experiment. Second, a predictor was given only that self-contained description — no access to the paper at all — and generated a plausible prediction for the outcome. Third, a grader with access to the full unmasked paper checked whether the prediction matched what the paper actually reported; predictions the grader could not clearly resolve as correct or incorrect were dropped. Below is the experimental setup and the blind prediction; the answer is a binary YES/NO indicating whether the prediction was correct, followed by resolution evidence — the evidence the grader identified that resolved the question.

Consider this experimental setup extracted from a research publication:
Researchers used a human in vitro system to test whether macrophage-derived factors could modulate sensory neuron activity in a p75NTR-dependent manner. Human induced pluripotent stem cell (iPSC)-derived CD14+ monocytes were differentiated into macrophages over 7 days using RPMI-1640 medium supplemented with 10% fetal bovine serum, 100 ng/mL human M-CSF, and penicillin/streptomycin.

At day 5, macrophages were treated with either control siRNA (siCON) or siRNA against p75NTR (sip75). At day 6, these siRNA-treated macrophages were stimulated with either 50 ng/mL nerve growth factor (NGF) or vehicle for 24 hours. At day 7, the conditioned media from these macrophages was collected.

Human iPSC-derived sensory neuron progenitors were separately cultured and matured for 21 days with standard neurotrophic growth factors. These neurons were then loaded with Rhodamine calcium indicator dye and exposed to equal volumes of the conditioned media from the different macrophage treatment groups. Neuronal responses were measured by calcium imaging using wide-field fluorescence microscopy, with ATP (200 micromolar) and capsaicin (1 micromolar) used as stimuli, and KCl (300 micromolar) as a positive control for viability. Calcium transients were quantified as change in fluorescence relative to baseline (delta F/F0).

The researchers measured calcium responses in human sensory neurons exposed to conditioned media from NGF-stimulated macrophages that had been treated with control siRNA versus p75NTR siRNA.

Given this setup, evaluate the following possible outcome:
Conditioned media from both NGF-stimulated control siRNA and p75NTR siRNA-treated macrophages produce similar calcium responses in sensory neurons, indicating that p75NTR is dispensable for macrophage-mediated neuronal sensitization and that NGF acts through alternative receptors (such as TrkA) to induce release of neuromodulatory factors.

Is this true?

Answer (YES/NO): NO